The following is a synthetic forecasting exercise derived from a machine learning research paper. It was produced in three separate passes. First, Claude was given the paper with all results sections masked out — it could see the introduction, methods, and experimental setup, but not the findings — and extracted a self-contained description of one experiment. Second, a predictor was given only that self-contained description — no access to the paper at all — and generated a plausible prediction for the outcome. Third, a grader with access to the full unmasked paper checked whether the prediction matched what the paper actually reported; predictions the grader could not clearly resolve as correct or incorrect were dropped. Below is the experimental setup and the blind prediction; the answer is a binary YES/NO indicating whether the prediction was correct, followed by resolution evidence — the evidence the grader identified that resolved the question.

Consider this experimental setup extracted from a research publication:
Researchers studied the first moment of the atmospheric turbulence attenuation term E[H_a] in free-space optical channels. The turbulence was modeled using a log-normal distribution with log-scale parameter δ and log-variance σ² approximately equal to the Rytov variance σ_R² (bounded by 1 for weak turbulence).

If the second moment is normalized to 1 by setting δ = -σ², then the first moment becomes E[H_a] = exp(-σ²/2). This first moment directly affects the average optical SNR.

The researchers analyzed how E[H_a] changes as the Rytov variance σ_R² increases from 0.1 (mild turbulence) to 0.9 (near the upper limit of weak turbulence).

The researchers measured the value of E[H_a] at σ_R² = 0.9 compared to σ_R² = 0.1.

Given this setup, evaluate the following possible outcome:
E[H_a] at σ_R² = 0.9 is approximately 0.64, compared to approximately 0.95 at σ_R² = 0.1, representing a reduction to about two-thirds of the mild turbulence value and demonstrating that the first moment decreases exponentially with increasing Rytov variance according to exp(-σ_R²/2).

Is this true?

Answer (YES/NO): YES